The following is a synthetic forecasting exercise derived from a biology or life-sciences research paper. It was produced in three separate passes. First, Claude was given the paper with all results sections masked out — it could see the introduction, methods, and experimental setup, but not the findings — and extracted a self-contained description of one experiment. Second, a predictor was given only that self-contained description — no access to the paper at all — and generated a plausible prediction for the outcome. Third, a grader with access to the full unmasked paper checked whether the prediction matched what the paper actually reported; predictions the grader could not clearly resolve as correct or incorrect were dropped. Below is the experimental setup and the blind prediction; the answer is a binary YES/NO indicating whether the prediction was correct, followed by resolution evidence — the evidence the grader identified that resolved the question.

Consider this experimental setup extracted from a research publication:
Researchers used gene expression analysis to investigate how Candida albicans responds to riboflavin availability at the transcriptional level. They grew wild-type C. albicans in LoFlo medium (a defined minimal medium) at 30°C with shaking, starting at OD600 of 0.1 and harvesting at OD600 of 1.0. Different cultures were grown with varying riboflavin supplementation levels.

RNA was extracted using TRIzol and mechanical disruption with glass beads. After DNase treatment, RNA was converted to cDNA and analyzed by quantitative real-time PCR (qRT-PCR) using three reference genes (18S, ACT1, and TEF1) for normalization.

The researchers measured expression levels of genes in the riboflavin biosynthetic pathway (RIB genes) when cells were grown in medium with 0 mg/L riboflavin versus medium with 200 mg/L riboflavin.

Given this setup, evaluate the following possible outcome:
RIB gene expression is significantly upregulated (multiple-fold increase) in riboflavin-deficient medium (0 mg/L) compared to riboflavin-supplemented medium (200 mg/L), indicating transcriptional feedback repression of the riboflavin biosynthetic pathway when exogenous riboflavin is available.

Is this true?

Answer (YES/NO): NO